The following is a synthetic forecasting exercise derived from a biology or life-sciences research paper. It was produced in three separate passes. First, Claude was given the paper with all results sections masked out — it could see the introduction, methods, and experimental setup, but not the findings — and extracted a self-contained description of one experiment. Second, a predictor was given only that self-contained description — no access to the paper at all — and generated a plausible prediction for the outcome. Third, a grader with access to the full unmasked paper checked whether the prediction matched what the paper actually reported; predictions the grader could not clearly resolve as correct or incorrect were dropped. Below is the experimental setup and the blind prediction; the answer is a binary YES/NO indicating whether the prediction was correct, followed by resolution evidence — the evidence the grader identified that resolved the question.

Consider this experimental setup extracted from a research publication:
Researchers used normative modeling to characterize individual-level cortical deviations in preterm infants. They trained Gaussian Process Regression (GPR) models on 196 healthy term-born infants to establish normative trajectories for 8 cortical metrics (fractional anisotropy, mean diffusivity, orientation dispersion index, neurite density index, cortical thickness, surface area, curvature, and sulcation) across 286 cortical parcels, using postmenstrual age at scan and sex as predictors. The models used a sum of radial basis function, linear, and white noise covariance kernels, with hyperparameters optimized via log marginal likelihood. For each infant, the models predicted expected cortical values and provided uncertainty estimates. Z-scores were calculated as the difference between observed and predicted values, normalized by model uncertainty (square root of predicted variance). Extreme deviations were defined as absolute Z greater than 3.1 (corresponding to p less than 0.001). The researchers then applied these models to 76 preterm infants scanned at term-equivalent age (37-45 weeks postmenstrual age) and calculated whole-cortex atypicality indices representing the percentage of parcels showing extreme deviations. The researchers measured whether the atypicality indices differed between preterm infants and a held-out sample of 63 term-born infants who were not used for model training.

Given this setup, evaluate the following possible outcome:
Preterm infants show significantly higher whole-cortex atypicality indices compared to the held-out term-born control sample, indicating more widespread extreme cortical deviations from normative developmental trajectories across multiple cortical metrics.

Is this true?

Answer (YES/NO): YES